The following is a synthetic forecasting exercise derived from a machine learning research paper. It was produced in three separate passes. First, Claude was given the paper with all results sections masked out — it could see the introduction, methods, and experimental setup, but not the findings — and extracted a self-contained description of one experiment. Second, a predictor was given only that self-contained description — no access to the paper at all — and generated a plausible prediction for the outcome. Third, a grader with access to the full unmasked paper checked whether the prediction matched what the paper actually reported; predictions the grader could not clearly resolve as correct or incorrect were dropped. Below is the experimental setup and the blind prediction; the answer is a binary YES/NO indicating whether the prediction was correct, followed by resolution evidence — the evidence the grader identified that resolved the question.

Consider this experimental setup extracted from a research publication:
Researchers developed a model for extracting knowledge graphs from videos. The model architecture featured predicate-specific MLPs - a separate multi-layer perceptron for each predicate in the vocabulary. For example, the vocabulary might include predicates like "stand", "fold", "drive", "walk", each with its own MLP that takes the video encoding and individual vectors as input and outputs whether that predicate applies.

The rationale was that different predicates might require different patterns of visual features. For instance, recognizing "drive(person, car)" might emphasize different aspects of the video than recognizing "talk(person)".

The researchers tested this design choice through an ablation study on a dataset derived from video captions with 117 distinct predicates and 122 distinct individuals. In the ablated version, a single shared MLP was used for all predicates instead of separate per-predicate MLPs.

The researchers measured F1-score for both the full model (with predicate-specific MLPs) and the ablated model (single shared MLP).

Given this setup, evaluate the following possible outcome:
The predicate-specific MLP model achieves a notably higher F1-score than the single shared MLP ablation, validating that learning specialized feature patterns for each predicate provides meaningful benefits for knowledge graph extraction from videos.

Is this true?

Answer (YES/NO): NO